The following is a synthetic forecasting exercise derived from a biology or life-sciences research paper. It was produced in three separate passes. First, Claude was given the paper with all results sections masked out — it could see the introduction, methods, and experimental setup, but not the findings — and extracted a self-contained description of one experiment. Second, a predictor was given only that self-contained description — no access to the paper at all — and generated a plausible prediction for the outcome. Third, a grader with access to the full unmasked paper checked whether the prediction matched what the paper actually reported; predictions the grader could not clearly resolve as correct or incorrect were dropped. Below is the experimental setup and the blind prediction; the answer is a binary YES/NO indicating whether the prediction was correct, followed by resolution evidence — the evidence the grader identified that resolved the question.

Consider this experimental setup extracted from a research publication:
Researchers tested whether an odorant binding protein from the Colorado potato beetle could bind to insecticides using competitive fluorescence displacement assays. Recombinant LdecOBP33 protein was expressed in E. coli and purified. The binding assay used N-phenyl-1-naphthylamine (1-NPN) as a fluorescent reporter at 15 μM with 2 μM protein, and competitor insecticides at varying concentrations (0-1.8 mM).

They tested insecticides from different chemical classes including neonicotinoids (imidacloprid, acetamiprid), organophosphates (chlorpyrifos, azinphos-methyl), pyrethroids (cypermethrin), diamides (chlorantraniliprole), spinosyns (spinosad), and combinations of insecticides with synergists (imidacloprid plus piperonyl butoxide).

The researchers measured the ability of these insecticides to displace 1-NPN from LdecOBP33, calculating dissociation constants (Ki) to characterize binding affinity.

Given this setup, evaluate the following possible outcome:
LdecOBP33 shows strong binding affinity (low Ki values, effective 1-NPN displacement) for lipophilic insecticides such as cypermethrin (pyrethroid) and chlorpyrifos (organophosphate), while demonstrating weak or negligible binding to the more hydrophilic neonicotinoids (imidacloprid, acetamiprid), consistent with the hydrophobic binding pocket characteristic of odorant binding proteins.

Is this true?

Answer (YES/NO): NO